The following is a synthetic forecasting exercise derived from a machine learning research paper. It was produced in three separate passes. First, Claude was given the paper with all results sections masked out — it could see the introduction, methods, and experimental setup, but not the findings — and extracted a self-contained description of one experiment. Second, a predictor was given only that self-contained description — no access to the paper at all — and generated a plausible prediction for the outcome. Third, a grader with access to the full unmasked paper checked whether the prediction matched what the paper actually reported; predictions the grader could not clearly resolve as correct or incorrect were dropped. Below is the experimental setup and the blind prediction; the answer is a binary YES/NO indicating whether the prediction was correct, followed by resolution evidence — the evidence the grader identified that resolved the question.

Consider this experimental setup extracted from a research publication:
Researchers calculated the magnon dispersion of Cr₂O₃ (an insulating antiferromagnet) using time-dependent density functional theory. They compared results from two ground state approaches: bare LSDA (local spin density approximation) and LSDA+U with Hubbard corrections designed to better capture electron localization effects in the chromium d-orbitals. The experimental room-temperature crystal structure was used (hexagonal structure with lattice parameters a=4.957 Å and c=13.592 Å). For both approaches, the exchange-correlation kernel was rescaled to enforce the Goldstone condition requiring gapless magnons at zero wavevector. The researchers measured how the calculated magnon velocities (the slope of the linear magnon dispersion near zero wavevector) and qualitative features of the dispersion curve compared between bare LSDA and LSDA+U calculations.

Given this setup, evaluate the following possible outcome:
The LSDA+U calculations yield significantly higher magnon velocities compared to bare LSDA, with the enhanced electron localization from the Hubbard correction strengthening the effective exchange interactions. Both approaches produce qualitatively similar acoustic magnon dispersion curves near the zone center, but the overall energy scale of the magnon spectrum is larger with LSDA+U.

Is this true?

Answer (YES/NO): NO